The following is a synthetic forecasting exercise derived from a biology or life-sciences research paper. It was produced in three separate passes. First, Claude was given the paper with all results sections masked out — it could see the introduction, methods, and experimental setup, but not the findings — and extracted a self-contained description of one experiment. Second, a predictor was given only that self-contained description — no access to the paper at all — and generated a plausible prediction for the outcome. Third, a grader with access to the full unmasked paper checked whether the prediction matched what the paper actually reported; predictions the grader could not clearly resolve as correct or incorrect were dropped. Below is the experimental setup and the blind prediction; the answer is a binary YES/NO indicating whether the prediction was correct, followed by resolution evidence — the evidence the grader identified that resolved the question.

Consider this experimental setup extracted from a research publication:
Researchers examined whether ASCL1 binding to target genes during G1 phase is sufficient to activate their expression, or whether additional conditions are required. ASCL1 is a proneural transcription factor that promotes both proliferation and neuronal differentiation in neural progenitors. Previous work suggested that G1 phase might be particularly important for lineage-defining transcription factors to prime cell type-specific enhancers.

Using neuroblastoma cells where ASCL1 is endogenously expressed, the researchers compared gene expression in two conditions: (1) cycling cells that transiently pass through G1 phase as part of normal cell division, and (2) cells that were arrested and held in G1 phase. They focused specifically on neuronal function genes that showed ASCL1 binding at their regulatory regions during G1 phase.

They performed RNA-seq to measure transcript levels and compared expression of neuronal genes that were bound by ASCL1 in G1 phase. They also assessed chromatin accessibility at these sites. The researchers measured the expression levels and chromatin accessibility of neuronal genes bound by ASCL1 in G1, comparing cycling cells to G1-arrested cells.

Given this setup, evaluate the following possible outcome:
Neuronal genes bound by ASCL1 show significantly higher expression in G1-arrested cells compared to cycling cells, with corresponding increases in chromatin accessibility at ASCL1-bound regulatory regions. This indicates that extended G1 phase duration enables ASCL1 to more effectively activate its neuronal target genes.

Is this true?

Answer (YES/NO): NO